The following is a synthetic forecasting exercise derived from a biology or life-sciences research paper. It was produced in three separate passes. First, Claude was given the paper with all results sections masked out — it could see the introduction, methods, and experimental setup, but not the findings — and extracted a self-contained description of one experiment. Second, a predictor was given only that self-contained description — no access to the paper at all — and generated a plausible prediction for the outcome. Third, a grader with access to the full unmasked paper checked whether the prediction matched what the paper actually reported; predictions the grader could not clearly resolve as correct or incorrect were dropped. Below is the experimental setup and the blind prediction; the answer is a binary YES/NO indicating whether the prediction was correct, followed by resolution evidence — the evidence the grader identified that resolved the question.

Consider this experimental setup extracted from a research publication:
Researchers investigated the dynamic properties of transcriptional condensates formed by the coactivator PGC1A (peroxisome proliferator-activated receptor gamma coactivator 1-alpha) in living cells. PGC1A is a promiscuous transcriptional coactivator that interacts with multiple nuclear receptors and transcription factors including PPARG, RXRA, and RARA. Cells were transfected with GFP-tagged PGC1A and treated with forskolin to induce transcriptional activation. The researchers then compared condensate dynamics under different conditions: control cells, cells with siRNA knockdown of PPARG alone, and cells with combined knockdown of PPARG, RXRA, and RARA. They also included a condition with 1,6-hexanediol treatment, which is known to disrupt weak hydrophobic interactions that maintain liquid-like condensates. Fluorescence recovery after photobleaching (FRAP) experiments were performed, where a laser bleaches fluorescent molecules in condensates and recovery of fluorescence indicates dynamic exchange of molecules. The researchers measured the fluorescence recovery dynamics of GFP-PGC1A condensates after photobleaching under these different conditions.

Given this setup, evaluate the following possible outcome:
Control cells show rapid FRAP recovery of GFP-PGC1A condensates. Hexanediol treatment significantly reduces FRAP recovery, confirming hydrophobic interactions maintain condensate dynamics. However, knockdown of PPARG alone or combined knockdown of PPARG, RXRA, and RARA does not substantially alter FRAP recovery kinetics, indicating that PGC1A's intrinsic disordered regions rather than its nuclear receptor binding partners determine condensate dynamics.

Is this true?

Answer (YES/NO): NO